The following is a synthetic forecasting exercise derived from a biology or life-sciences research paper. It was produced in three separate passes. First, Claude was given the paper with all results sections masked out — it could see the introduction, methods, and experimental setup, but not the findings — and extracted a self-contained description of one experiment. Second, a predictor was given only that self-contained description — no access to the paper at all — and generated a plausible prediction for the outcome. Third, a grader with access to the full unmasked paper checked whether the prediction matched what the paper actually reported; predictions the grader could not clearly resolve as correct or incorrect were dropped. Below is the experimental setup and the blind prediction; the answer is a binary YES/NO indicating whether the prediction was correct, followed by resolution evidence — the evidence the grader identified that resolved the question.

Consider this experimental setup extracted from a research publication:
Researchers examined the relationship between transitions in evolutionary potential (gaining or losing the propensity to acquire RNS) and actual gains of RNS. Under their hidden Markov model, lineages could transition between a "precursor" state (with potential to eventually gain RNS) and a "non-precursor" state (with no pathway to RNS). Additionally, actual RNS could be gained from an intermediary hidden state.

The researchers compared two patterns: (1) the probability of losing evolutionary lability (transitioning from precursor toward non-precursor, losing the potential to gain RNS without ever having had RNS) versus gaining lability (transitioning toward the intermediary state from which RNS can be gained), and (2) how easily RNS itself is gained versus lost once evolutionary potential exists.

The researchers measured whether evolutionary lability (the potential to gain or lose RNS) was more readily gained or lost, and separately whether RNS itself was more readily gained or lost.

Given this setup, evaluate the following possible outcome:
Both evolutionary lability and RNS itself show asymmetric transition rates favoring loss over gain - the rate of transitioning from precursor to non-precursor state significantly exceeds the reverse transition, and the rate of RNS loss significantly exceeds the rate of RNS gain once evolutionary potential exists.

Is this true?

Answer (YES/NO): NO